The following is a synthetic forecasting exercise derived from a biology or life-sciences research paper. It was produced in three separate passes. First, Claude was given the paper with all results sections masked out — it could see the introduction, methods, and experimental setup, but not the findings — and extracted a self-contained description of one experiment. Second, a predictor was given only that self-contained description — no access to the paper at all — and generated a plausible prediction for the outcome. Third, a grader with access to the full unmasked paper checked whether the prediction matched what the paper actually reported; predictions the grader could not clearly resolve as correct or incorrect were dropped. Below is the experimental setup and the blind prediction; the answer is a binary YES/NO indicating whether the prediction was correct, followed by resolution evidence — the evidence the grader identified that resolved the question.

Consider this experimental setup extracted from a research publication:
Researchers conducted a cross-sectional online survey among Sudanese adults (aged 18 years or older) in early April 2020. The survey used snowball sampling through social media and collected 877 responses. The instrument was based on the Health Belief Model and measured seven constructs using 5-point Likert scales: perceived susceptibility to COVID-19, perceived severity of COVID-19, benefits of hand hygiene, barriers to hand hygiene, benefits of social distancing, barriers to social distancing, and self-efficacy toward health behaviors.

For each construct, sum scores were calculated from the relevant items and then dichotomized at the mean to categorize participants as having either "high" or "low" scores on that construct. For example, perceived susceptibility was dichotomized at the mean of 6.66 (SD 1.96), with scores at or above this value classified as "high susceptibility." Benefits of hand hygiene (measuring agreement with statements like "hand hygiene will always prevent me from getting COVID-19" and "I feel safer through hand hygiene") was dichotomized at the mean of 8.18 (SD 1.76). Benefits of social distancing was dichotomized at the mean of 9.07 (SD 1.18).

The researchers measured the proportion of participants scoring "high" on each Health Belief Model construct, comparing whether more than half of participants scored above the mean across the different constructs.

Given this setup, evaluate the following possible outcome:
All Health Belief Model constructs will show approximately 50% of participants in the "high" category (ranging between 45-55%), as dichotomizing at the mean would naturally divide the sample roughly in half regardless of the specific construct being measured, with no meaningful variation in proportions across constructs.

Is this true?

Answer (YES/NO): NO